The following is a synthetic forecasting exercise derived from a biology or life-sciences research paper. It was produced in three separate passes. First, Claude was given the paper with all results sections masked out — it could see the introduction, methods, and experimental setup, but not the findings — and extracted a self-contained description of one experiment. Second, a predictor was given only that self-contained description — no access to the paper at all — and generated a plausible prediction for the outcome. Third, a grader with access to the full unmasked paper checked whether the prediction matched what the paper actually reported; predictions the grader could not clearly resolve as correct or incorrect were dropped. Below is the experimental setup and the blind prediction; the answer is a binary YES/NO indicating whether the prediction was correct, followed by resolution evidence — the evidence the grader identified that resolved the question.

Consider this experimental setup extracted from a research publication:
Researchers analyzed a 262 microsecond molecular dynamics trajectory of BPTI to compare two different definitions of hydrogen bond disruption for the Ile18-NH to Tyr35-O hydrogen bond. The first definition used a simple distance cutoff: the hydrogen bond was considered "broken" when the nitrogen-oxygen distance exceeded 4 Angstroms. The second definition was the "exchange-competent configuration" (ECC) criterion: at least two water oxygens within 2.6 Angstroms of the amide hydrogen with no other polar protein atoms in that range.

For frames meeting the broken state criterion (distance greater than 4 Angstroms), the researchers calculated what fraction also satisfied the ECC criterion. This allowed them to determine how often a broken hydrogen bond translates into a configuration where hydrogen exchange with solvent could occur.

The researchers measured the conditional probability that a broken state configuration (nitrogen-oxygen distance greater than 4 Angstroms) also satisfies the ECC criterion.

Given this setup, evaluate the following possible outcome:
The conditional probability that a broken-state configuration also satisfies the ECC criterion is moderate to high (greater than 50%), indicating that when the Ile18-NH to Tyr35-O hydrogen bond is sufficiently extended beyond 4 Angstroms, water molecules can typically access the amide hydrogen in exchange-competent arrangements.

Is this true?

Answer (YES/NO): NO